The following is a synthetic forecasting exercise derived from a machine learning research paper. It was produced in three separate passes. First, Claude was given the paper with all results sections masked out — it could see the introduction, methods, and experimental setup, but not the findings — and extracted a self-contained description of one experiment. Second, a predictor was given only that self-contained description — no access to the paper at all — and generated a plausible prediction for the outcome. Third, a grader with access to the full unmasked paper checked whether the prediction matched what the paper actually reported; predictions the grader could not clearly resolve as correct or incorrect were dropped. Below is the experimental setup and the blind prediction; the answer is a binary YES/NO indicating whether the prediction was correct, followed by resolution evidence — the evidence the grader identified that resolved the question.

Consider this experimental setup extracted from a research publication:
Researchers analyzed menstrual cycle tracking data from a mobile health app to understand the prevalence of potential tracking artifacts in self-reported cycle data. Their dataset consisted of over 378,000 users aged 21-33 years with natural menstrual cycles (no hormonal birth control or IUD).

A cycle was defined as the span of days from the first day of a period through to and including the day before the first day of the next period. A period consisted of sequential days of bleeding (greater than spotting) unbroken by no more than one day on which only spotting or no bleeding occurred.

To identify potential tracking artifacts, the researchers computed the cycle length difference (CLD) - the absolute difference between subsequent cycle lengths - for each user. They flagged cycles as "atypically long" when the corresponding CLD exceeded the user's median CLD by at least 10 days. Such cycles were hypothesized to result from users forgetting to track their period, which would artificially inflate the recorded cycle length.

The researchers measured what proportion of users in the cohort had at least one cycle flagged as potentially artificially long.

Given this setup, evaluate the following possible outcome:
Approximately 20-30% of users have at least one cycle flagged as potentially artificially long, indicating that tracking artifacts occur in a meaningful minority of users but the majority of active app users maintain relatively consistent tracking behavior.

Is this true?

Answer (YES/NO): NO